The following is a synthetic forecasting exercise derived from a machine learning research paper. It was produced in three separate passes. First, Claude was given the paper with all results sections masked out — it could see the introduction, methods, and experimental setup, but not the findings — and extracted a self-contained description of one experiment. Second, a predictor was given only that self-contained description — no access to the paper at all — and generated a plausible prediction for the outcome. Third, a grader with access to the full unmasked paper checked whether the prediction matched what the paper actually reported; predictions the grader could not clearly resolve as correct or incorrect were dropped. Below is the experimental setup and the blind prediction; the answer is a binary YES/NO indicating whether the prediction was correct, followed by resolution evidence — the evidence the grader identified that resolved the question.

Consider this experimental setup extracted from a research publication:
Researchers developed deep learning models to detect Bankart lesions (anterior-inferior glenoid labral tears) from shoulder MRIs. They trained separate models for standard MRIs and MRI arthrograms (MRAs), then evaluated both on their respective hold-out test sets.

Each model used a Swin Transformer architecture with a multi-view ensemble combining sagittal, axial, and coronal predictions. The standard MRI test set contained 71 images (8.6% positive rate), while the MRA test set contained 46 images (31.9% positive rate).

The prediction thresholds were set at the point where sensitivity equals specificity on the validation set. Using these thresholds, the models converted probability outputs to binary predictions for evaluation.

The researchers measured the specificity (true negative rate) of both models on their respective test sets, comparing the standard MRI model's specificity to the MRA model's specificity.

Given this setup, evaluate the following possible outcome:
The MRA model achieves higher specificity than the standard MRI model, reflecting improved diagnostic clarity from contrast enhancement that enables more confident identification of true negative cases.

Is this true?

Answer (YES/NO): NO